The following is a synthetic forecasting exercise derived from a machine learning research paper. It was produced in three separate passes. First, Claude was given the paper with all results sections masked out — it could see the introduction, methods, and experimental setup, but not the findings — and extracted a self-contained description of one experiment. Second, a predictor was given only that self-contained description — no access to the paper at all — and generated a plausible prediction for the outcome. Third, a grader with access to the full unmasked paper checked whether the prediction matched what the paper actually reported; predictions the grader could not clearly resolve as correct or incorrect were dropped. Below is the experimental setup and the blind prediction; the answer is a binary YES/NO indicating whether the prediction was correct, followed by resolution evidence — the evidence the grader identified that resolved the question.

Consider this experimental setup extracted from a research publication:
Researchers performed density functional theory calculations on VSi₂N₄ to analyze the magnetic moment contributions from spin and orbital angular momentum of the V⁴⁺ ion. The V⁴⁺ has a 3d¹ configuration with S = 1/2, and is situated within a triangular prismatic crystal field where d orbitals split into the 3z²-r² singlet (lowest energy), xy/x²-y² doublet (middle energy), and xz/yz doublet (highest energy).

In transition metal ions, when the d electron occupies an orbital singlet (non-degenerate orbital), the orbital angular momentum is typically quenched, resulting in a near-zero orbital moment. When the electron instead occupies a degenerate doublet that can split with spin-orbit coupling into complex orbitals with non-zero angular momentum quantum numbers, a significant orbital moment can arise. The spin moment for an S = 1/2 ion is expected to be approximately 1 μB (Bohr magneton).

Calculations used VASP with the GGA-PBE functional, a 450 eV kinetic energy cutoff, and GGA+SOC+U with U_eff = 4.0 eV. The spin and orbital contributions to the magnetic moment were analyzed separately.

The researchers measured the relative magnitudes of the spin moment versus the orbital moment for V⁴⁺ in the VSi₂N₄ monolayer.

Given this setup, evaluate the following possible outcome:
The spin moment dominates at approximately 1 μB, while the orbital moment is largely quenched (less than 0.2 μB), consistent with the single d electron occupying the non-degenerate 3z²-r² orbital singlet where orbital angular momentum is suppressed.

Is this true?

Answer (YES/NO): YES